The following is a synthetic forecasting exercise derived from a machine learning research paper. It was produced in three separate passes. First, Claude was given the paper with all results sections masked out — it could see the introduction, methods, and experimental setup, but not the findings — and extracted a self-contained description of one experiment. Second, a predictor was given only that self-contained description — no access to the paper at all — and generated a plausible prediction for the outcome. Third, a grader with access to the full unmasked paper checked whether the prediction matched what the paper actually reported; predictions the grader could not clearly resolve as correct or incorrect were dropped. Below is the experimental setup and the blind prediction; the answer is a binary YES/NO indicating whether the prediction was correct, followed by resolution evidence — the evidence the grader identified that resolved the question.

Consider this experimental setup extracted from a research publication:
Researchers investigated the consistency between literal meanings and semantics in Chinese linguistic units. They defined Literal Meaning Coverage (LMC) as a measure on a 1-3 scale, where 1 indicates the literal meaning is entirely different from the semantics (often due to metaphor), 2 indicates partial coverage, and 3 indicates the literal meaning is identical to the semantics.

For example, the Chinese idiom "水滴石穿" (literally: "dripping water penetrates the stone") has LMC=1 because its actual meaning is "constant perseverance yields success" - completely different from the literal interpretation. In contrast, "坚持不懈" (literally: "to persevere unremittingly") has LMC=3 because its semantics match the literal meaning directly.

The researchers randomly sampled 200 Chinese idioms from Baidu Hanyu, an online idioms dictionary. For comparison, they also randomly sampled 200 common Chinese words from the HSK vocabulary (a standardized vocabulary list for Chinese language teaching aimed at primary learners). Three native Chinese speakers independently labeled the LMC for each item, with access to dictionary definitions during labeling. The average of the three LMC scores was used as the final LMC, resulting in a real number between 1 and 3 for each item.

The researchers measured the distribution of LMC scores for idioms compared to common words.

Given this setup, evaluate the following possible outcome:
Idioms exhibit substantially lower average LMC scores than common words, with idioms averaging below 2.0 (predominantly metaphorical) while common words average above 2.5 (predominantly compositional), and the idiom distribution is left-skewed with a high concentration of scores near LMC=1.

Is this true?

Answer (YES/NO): YES